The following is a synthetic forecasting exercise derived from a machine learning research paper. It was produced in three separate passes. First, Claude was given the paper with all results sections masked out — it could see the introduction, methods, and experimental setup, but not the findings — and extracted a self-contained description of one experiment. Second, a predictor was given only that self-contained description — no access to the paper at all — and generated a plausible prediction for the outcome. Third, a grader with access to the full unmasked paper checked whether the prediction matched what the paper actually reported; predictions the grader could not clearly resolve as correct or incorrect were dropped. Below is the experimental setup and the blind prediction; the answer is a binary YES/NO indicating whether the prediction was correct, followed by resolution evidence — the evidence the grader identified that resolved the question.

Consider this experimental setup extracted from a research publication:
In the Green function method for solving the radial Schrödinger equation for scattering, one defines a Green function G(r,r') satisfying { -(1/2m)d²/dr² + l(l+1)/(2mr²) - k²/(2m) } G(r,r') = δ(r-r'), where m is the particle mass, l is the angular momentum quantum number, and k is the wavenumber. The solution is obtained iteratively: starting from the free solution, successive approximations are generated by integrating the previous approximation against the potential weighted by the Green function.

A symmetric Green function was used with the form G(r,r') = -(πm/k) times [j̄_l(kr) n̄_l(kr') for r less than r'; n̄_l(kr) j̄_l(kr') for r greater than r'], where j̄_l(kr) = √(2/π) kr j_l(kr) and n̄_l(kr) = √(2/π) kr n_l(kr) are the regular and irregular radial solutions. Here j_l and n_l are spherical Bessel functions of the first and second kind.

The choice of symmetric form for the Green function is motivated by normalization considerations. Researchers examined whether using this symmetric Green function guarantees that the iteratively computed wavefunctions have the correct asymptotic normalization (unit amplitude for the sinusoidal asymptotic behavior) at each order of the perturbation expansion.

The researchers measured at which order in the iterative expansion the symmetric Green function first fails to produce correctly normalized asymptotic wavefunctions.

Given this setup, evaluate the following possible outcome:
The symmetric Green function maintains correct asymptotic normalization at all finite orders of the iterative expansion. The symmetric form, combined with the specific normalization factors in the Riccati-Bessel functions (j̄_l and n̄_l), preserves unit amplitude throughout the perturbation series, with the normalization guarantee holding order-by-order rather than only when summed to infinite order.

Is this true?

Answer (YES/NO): NO